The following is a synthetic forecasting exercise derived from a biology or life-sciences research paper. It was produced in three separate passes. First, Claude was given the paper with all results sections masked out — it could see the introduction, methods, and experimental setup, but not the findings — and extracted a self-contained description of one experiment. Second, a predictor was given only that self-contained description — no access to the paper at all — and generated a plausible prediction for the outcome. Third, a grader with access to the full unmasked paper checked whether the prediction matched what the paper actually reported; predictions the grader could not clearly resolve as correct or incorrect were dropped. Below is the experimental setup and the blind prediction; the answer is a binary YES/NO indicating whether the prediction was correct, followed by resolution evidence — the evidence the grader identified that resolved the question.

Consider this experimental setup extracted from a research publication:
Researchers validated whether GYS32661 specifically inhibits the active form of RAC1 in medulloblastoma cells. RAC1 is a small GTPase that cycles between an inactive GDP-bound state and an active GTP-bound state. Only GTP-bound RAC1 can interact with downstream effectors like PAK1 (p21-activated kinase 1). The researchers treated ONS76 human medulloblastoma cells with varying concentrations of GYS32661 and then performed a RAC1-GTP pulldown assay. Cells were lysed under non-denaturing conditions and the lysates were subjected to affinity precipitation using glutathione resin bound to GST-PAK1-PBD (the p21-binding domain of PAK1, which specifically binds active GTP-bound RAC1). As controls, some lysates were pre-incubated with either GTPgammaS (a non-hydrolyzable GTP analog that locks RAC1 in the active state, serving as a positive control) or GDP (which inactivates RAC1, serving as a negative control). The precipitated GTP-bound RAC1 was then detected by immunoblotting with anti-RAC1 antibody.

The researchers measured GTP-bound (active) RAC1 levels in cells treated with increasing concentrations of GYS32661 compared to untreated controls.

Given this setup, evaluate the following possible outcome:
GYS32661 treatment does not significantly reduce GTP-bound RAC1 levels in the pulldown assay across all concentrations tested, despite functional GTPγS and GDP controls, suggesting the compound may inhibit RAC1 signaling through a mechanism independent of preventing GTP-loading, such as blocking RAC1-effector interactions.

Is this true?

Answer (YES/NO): NO